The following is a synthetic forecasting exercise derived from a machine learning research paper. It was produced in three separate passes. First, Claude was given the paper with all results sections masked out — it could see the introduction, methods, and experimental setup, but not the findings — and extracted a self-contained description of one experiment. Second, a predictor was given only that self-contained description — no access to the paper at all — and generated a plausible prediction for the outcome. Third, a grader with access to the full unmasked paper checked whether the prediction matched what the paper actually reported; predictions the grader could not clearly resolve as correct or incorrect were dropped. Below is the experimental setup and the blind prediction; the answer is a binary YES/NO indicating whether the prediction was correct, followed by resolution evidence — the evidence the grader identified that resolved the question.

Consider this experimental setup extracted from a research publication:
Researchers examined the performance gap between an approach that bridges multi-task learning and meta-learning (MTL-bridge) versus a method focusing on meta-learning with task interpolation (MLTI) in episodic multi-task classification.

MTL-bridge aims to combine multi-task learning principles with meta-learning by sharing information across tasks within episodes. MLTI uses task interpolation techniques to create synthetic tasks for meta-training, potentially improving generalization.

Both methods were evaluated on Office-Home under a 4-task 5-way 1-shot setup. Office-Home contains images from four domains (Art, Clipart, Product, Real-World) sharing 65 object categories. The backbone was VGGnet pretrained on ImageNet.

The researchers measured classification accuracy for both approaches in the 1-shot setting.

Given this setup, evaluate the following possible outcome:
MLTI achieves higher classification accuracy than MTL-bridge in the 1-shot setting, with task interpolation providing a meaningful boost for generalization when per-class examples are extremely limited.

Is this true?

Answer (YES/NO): YES